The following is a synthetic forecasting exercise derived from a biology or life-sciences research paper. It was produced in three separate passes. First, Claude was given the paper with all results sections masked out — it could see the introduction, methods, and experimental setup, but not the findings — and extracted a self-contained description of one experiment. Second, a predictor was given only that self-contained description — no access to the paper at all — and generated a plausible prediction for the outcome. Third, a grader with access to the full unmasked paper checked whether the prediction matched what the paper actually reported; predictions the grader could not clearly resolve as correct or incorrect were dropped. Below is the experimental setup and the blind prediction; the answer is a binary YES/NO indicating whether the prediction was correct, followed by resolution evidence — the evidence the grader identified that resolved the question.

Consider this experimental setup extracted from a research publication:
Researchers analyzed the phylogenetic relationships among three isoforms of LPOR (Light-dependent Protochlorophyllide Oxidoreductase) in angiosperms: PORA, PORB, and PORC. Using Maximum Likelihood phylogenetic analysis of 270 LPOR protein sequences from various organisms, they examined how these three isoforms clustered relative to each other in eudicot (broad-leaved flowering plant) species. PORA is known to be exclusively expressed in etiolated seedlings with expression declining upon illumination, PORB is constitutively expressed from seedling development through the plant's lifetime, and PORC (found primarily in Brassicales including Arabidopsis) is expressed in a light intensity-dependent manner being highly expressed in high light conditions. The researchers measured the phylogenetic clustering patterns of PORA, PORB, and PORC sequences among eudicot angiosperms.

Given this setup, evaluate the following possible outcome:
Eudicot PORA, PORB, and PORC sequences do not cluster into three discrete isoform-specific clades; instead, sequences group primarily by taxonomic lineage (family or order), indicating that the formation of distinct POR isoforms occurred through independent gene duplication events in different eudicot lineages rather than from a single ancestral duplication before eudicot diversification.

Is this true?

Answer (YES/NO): NO